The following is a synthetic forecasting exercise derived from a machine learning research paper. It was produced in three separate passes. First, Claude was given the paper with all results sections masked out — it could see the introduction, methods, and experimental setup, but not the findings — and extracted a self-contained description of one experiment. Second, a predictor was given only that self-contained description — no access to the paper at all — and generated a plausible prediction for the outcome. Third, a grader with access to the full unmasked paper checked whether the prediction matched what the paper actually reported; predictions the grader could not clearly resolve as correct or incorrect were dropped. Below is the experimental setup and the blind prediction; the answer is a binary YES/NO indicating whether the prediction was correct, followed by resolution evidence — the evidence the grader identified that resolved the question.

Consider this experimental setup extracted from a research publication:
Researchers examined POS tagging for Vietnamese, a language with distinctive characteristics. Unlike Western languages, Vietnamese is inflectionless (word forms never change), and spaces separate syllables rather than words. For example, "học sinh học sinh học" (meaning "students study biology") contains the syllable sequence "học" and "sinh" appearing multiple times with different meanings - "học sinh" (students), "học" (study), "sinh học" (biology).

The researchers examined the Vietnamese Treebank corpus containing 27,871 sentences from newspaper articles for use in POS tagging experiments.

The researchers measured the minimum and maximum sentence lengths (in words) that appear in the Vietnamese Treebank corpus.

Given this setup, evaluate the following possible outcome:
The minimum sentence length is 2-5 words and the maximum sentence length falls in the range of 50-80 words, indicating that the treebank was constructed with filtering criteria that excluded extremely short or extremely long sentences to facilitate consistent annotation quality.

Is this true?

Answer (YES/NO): NO